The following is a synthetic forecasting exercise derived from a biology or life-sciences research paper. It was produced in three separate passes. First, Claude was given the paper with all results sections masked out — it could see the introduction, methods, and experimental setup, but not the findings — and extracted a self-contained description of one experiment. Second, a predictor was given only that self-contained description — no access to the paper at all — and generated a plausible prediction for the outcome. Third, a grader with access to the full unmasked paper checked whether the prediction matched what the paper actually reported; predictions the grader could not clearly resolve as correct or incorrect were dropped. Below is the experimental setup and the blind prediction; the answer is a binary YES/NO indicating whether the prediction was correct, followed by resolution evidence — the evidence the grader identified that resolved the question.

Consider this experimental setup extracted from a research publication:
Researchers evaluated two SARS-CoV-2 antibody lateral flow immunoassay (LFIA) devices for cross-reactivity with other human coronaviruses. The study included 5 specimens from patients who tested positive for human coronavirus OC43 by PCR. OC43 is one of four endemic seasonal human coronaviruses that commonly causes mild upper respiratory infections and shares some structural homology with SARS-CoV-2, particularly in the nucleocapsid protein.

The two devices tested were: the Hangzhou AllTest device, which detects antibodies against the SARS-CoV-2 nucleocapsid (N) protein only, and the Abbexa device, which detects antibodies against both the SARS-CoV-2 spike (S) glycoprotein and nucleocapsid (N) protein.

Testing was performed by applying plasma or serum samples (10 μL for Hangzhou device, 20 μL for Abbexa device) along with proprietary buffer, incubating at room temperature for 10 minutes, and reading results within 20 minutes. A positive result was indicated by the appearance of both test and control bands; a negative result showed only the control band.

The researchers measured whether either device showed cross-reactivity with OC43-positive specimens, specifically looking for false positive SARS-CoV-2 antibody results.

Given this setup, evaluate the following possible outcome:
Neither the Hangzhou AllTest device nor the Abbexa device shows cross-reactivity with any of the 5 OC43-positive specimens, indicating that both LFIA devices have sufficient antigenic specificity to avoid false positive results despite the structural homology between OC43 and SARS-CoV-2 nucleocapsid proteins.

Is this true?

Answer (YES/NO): YES